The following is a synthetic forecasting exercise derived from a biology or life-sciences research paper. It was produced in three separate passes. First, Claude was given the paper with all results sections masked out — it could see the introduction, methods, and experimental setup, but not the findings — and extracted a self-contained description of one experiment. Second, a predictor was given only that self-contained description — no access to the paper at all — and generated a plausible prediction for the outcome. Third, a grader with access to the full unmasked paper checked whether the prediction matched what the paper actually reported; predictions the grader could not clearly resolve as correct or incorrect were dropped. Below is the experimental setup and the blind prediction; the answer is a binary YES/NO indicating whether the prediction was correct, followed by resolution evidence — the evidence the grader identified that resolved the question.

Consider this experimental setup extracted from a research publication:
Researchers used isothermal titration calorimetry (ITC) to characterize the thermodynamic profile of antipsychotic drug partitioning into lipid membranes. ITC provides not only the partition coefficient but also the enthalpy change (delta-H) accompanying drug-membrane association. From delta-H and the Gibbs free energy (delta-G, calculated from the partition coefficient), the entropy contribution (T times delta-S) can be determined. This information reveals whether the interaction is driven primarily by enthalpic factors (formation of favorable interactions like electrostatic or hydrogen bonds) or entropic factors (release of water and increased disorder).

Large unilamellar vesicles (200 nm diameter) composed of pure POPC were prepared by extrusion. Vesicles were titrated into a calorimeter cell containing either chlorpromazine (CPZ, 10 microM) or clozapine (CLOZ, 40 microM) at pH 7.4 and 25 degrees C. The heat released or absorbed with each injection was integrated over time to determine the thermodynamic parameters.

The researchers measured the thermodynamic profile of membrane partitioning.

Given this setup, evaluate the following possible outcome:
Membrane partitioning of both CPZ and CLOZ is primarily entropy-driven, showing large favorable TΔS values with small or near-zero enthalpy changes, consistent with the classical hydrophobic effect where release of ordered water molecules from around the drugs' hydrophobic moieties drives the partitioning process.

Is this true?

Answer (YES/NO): NO